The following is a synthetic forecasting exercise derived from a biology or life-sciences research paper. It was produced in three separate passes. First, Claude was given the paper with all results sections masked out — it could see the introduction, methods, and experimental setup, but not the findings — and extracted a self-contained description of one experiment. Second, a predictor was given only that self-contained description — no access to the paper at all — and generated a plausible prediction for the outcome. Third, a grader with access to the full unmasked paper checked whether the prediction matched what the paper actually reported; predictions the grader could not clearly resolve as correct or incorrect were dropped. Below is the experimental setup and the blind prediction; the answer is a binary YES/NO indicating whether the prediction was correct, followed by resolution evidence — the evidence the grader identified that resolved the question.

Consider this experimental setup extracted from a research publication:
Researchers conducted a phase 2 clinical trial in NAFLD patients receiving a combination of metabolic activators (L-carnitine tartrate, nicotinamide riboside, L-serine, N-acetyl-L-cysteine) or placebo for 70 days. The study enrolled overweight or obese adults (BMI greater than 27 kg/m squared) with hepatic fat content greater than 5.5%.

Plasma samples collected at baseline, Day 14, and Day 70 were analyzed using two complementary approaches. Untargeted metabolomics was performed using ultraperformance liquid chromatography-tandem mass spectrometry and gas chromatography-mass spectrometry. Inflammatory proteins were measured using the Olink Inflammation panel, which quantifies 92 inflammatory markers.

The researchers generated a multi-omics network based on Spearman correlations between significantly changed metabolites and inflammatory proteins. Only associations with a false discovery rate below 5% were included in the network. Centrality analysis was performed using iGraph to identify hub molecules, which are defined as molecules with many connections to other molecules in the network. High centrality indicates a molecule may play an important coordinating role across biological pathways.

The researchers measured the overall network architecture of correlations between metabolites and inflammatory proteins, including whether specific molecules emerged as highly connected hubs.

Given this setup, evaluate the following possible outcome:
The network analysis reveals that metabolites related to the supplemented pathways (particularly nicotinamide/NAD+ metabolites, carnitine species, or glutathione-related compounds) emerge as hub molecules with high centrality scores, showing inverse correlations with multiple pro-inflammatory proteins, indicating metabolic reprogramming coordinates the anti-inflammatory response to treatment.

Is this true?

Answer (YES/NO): NO